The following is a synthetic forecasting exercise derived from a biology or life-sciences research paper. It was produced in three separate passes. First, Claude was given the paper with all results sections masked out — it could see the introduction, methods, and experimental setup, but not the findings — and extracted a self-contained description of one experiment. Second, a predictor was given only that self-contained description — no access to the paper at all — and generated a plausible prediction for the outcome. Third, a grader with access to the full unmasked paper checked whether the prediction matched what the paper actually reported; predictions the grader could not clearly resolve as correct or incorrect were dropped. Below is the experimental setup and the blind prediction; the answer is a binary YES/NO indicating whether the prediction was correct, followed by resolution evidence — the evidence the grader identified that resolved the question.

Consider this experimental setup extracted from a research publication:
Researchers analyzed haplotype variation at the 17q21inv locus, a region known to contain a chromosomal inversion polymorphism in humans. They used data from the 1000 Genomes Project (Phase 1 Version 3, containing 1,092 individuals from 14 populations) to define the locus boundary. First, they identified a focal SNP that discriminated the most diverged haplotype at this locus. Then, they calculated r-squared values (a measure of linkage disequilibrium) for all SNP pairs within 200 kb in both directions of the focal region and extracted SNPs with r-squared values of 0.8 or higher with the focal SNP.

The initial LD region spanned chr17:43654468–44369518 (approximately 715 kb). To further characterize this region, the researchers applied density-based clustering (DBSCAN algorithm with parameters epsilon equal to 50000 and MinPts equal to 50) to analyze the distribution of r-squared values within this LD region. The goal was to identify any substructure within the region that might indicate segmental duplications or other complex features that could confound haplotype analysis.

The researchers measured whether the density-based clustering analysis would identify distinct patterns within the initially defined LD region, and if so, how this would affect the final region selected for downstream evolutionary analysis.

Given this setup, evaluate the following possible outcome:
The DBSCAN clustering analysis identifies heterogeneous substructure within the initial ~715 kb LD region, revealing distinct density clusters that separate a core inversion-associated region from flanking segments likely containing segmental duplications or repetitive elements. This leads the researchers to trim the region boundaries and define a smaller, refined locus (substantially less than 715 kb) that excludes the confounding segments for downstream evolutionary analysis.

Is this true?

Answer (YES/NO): YES